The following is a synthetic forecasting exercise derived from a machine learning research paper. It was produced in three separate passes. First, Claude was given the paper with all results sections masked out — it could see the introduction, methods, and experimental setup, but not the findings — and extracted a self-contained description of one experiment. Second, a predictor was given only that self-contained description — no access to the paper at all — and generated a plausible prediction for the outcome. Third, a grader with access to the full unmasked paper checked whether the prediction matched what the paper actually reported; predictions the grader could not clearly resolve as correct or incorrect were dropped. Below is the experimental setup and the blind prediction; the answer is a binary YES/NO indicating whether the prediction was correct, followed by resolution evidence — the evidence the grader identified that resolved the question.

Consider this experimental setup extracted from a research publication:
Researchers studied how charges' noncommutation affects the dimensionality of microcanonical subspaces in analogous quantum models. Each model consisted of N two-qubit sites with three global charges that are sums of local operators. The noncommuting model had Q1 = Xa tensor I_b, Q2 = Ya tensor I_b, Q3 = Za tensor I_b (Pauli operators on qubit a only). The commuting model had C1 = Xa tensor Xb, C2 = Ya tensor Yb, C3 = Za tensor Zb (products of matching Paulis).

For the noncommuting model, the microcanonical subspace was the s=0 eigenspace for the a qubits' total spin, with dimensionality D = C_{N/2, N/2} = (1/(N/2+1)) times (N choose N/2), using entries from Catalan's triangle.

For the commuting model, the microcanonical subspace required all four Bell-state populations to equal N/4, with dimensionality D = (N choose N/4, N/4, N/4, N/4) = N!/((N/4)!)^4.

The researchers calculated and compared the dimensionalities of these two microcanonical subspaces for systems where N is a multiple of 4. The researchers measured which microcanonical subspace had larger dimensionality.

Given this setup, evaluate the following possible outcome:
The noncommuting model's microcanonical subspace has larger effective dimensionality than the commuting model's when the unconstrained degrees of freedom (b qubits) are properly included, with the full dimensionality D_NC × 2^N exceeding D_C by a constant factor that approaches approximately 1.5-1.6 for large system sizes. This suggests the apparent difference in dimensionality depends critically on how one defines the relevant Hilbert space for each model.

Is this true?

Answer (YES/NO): NO